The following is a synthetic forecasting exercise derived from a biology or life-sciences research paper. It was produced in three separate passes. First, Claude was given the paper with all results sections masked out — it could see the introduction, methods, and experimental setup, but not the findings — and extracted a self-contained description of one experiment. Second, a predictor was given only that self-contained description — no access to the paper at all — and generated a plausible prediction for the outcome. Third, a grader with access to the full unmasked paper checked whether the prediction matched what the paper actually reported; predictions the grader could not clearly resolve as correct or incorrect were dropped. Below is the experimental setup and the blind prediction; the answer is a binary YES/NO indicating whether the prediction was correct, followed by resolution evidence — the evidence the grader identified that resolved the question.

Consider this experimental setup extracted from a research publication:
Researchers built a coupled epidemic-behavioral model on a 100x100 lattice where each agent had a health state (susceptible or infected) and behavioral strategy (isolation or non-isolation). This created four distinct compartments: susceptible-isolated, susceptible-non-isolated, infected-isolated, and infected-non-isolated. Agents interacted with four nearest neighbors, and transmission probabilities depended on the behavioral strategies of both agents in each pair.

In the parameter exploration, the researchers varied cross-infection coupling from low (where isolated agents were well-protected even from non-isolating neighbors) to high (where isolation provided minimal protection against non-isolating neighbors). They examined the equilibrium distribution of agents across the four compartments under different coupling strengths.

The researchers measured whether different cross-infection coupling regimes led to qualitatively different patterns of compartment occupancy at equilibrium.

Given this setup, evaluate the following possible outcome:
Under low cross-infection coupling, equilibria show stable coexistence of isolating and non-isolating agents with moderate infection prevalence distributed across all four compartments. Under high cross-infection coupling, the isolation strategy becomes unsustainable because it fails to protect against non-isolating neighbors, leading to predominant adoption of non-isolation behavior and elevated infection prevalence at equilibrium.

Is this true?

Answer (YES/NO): NO